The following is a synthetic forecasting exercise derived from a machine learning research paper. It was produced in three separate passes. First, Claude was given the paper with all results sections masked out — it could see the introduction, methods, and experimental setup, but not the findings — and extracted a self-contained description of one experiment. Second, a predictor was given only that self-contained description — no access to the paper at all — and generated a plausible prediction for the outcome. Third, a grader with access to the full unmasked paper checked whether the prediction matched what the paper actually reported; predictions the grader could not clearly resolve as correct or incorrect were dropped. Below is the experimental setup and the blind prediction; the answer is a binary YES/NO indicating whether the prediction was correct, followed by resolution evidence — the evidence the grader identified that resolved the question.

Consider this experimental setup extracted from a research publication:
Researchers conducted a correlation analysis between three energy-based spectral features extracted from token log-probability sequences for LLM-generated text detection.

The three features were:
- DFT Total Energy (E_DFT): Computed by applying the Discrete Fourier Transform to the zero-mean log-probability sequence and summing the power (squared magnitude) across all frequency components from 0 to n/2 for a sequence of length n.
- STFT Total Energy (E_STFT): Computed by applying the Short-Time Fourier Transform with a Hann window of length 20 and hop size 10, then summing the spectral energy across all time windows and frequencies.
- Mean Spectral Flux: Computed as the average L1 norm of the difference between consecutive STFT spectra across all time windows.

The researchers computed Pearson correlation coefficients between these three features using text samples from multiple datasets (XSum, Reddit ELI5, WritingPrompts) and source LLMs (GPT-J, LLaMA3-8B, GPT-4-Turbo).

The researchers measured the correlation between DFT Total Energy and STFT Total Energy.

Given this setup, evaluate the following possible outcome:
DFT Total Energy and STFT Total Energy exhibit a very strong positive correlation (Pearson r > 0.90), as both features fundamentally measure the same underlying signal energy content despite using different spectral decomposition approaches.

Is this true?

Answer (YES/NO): YES